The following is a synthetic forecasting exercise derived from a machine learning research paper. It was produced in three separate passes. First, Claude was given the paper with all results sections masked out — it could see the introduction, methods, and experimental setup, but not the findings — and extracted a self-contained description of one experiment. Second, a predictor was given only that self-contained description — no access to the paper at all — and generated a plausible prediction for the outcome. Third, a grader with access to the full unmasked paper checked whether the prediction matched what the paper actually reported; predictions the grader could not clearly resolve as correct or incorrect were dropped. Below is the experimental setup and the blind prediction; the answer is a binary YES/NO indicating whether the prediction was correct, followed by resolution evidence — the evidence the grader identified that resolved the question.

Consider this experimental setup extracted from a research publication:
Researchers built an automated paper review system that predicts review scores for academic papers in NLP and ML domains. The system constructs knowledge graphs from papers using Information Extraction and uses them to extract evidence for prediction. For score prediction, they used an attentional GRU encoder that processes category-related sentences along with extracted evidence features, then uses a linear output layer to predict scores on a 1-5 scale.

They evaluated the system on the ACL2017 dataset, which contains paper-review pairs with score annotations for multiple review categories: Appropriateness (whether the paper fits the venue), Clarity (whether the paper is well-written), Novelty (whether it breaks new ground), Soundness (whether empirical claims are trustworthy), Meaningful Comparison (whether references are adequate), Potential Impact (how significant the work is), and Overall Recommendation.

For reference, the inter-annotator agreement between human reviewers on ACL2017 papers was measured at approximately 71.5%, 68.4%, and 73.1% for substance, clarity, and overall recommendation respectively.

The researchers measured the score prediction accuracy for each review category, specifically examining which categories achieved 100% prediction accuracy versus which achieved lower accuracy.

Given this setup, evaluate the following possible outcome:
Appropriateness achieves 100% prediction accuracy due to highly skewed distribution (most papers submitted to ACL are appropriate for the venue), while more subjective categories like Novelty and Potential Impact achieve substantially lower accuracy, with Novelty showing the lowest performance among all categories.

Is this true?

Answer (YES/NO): NO